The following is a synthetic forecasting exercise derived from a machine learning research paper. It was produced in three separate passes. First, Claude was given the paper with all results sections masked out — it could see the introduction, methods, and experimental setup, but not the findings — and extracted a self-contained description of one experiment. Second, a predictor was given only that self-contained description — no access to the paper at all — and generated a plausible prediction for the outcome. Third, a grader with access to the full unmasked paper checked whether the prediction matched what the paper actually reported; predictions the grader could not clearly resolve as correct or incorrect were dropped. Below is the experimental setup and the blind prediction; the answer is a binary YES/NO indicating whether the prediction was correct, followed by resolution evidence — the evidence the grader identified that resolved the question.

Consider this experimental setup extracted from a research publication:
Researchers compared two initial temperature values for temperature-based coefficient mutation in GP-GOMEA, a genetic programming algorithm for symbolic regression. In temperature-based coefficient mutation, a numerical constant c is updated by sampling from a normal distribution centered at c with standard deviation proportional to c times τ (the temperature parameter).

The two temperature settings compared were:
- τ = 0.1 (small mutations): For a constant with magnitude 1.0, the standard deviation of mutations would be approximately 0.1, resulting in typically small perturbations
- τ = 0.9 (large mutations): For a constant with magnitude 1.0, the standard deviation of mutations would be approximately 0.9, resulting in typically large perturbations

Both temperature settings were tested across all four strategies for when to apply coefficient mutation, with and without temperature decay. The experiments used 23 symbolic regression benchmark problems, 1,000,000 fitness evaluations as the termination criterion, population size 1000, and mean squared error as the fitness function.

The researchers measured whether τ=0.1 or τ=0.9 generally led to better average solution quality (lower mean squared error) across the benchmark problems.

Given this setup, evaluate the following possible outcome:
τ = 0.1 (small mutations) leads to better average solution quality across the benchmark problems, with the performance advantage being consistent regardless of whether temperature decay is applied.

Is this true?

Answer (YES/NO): NO